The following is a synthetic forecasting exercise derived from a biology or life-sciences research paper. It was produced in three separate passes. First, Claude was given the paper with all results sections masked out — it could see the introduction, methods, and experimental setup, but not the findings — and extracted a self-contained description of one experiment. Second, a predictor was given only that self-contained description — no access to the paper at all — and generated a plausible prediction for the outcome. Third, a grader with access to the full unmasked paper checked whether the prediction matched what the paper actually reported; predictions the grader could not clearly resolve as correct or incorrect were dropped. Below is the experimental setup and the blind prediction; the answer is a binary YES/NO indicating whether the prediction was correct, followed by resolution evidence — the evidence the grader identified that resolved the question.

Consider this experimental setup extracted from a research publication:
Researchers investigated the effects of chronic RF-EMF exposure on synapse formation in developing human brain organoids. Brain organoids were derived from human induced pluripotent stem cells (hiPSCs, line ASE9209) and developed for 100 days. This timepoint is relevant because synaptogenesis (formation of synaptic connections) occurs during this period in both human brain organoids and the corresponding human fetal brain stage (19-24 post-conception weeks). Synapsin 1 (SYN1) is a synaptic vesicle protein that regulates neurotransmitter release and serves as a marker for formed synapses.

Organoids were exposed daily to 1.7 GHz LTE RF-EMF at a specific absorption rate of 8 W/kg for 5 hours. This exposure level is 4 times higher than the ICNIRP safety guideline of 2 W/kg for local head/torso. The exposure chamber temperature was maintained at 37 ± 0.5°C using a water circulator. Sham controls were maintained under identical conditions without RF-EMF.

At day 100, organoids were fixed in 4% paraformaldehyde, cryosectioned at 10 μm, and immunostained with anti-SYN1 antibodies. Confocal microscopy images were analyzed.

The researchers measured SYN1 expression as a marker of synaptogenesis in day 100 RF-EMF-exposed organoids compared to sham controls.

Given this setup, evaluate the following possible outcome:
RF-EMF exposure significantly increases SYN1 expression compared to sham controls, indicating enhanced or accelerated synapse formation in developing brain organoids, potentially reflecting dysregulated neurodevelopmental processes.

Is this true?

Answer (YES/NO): NO